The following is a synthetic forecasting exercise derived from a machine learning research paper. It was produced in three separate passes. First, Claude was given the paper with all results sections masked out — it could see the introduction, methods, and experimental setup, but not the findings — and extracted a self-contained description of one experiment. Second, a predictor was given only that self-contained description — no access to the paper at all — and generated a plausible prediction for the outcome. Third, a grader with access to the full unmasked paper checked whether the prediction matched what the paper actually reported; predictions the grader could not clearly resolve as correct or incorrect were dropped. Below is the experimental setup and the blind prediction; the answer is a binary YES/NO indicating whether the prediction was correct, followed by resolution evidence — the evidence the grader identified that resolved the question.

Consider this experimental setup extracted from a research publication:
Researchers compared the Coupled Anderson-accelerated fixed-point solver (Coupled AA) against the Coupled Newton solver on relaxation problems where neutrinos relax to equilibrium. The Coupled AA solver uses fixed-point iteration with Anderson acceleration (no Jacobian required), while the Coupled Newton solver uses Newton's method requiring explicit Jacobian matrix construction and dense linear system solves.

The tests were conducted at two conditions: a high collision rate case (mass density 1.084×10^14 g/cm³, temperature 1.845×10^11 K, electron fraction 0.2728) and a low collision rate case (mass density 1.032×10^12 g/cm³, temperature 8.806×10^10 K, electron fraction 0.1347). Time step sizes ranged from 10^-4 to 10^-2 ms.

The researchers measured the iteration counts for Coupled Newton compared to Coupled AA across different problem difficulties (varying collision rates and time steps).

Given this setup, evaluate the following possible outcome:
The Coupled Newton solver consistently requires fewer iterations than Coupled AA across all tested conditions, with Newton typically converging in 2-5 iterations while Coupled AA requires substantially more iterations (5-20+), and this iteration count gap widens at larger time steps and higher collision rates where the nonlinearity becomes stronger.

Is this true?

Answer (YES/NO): NO